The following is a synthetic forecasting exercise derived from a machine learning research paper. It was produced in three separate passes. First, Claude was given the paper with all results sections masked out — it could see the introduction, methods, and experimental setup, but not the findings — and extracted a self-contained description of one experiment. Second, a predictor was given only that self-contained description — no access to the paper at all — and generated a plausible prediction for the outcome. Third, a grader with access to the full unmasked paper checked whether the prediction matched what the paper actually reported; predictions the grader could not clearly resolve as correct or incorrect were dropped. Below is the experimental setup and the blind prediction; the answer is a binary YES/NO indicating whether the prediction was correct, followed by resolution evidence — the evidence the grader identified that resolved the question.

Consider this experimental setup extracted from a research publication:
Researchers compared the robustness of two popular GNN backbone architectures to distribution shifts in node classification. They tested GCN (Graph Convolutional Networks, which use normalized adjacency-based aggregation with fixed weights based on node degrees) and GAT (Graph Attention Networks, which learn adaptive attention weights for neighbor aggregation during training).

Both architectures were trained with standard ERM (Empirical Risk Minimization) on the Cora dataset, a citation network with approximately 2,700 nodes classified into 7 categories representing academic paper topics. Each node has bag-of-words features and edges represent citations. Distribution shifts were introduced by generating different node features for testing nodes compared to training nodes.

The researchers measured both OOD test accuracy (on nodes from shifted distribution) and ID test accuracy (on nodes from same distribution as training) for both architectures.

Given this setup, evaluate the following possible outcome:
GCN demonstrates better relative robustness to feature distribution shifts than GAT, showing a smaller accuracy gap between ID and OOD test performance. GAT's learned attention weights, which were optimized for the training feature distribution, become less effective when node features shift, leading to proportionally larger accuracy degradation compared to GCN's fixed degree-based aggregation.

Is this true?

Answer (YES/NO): NO